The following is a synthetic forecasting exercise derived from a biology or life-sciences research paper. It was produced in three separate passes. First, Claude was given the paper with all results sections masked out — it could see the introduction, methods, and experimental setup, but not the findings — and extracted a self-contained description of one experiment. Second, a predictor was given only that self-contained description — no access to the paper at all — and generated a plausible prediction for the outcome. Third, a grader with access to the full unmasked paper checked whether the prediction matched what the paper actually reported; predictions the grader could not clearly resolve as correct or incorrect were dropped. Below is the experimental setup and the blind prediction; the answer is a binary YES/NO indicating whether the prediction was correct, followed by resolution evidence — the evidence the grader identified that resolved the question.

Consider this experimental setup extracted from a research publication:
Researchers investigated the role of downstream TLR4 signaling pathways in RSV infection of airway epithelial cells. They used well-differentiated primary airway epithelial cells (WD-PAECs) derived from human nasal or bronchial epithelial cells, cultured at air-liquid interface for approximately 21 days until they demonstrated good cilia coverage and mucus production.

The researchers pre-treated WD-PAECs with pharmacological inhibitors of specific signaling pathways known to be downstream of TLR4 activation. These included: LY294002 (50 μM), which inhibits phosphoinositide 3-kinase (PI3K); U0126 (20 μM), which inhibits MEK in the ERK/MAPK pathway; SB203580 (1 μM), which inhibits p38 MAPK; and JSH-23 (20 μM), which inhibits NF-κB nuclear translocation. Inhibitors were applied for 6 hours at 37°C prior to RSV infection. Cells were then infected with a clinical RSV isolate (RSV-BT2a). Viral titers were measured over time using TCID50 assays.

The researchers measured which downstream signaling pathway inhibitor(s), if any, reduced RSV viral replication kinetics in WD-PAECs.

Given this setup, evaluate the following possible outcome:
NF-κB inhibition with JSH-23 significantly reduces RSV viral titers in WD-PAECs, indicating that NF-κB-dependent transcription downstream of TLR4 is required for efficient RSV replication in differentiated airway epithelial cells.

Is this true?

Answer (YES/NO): NO